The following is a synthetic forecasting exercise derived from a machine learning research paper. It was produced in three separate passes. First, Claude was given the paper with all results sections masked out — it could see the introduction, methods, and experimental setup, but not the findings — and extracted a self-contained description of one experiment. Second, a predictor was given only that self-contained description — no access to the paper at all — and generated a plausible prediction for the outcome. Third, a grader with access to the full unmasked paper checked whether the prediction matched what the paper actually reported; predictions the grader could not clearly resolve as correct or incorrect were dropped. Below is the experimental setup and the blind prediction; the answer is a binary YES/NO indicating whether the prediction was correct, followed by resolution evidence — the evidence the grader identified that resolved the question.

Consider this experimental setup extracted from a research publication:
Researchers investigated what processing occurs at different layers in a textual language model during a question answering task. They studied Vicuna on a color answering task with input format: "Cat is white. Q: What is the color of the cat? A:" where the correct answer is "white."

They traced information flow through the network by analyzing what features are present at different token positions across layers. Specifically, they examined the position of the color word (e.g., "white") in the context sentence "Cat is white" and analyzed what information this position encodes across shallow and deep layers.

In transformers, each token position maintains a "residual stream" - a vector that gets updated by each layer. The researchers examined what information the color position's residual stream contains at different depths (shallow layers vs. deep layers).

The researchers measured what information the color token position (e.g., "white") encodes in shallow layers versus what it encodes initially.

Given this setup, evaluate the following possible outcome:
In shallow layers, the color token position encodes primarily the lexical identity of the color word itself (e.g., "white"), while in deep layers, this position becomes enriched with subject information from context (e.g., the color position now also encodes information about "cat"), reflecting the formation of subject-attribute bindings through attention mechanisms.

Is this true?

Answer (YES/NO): NO